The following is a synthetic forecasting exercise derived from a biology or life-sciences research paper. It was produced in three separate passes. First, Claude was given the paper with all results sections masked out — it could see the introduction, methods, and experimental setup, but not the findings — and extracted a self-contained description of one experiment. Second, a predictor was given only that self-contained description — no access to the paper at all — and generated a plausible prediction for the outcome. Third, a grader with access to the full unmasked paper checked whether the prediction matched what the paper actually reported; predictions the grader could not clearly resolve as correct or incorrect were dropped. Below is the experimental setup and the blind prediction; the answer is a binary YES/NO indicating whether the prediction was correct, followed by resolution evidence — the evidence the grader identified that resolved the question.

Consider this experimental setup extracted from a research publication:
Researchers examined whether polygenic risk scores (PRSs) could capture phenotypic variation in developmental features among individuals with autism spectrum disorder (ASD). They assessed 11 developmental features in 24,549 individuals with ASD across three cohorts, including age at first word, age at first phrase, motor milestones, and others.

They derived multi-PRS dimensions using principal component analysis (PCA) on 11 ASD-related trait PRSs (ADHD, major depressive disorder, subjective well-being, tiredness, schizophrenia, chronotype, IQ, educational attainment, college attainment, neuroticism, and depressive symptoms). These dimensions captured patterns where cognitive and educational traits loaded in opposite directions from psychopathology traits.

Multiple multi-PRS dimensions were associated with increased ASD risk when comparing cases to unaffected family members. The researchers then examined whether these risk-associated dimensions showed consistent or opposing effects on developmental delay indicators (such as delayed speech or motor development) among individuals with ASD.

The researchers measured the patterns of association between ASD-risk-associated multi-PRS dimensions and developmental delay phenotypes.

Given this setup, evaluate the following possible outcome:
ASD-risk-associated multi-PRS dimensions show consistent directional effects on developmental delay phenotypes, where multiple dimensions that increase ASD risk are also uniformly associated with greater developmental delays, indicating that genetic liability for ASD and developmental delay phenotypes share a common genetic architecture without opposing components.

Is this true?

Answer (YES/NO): NO